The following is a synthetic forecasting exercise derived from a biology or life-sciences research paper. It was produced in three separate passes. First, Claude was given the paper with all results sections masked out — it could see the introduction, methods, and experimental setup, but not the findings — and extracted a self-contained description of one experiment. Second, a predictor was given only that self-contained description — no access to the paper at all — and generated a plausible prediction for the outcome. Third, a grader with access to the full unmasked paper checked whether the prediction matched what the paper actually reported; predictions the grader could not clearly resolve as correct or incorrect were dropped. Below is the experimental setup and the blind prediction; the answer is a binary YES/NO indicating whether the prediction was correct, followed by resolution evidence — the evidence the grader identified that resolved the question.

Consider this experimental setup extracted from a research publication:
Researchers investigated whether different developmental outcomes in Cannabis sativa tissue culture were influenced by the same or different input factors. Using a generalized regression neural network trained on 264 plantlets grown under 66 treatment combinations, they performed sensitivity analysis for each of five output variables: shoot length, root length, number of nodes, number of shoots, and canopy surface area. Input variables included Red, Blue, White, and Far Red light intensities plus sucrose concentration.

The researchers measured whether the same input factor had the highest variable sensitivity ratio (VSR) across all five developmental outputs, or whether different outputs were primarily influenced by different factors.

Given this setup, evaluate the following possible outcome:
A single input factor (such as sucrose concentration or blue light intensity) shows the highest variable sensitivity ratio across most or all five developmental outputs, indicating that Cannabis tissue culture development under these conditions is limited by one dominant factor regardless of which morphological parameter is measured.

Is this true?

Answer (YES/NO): YES